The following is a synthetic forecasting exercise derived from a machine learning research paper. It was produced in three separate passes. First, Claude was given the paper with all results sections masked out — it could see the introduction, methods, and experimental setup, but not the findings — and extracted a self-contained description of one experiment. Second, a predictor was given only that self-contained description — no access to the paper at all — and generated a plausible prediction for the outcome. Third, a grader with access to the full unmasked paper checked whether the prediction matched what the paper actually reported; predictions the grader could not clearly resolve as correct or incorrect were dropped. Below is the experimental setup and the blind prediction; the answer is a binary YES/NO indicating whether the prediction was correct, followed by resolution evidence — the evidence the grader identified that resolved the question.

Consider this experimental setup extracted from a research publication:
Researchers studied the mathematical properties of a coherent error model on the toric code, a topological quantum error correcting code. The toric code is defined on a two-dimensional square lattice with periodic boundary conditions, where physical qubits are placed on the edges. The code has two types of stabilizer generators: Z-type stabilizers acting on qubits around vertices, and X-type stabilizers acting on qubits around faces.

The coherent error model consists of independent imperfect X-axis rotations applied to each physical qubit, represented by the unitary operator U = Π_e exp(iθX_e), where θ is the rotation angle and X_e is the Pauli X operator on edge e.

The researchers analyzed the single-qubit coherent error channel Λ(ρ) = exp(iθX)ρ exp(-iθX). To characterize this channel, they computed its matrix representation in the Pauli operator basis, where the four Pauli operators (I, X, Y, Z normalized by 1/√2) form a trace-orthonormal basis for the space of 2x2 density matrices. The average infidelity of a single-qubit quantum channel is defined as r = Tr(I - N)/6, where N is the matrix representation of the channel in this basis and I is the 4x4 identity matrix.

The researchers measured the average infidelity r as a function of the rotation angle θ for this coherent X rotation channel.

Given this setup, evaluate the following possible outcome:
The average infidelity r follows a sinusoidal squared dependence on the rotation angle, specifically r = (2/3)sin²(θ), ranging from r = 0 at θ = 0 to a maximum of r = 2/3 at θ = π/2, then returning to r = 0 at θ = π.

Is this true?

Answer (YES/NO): YES